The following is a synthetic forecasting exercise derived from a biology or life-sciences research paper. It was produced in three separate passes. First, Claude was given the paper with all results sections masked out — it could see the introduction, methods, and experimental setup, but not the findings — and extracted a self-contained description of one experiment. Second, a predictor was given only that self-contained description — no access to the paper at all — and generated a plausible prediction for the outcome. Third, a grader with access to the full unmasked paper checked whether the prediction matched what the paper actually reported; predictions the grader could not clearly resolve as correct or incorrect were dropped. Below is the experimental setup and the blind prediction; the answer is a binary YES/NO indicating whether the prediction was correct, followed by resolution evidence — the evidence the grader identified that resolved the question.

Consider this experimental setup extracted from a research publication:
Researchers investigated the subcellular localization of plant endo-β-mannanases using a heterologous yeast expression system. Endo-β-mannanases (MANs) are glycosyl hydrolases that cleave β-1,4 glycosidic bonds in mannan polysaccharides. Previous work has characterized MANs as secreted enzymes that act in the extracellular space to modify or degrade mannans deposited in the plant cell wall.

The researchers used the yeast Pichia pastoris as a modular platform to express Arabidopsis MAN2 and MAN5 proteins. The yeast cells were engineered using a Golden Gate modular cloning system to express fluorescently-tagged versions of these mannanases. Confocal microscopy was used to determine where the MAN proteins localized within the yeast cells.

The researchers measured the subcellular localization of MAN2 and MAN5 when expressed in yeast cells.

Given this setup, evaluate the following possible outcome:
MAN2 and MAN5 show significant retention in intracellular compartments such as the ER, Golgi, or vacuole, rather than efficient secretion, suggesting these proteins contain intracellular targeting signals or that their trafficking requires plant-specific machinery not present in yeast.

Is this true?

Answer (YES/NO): YES